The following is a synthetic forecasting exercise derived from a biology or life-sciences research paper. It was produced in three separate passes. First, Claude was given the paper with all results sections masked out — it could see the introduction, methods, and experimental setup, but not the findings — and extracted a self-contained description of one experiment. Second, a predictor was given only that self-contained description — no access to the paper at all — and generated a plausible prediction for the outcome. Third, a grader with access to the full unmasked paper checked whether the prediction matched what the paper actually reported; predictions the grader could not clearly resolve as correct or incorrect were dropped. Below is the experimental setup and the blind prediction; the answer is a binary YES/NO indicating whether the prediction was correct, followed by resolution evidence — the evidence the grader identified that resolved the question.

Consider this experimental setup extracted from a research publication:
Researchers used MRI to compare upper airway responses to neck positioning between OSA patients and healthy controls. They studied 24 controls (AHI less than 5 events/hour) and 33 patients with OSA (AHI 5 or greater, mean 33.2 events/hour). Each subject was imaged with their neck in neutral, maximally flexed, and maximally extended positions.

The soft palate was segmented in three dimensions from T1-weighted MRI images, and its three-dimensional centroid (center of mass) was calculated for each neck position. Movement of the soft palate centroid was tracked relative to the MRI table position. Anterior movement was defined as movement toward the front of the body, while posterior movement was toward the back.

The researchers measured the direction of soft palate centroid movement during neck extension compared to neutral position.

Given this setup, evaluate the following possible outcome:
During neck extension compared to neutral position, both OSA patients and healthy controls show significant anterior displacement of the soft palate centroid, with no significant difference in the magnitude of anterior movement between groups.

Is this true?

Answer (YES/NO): YES